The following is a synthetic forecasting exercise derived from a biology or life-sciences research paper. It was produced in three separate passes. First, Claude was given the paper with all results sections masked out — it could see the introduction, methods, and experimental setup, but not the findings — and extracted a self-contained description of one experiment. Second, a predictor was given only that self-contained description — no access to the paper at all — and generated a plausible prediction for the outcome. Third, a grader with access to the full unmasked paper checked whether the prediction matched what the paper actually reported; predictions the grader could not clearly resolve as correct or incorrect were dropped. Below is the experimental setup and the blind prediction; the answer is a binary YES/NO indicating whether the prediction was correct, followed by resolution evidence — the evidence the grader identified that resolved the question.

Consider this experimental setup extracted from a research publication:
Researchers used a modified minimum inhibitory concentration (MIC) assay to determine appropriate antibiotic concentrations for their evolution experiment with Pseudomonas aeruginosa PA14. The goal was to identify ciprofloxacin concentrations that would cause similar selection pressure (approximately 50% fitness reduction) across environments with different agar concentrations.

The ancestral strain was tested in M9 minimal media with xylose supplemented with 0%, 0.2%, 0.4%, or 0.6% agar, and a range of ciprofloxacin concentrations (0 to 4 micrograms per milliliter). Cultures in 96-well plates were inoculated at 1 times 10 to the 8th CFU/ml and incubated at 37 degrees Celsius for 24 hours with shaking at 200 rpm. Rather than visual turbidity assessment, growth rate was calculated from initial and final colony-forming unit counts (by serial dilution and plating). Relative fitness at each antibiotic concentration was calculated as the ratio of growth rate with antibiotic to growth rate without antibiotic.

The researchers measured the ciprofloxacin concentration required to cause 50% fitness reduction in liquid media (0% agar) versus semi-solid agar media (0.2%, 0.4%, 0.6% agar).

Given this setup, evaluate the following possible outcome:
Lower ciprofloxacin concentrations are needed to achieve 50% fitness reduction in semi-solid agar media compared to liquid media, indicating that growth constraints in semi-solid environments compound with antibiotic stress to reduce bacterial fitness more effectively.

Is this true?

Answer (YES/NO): NO